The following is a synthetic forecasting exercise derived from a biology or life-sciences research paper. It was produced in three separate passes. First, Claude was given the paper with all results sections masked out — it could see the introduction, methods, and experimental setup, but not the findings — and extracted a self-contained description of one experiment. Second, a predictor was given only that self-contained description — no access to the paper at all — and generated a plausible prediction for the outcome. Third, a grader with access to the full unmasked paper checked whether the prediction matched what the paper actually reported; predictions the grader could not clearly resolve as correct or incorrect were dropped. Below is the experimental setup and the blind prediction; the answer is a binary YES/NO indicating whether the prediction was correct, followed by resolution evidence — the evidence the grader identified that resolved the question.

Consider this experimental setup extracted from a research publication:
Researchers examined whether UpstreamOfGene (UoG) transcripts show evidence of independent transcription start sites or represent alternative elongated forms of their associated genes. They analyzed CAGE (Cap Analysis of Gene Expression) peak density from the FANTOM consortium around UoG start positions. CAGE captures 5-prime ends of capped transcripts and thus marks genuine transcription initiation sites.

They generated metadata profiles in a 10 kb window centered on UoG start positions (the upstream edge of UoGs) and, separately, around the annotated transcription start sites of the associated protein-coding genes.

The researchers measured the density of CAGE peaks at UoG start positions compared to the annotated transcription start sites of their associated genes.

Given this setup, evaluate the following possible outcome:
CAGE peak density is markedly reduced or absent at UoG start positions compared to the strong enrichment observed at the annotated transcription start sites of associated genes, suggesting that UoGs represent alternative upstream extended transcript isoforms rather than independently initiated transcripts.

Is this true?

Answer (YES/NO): NO